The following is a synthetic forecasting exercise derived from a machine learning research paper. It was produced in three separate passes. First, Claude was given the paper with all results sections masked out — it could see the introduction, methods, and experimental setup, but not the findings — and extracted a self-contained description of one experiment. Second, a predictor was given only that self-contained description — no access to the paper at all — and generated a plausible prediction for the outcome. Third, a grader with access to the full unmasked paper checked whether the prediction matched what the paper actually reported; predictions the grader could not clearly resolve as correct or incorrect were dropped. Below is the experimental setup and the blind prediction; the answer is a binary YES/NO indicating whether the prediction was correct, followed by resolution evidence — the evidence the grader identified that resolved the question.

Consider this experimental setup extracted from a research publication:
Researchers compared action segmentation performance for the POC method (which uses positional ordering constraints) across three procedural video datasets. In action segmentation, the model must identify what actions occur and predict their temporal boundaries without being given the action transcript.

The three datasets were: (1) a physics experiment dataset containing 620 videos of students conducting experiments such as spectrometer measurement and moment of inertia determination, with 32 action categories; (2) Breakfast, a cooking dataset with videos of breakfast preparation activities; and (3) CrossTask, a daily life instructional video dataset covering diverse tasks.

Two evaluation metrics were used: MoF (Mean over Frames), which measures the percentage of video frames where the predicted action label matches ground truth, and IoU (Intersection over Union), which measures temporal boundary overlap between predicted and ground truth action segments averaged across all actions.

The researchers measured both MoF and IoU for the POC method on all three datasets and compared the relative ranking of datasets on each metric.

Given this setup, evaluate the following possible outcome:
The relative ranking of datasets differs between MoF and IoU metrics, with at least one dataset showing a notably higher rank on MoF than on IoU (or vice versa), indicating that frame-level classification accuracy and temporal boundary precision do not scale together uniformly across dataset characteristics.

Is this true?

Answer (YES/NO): YES